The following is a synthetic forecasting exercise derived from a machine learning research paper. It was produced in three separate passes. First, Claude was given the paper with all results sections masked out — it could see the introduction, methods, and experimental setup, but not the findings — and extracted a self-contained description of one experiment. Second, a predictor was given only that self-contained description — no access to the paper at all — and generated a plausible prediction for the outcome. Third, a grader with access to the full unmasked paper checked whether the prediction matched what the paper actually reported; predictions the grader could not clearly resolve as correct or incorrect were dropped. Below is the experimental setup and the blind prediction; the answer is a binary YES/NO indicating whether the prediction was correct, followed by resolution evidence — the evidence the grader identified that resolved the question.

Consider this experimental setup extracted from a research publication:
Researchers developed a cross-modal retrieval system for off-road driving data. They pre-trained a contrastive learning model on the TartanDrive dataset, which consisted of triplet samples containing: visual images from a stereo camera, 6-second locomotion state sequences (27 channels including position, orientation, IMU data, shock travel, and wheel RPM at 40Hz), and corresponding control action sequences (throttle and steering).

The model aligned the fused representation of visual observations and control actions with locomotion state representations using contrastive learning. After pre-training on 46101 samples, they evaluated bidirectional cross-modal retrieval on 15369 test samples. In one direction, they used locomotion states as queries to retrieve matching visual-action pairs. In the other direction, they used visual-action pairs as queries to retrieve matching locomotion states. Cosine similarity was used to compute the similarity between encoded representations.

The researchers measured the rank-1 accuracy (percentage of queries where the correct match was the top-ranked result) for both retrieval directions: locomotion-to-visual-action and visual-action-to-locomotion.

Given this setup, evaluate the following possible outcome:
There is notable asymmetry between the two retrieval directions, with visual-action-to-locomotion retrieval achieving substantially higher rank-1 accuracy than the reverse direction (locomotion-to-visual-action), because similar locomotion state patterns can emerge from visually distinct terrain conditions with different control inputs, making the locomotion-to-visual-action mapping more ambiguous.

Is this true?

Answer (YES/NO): NO